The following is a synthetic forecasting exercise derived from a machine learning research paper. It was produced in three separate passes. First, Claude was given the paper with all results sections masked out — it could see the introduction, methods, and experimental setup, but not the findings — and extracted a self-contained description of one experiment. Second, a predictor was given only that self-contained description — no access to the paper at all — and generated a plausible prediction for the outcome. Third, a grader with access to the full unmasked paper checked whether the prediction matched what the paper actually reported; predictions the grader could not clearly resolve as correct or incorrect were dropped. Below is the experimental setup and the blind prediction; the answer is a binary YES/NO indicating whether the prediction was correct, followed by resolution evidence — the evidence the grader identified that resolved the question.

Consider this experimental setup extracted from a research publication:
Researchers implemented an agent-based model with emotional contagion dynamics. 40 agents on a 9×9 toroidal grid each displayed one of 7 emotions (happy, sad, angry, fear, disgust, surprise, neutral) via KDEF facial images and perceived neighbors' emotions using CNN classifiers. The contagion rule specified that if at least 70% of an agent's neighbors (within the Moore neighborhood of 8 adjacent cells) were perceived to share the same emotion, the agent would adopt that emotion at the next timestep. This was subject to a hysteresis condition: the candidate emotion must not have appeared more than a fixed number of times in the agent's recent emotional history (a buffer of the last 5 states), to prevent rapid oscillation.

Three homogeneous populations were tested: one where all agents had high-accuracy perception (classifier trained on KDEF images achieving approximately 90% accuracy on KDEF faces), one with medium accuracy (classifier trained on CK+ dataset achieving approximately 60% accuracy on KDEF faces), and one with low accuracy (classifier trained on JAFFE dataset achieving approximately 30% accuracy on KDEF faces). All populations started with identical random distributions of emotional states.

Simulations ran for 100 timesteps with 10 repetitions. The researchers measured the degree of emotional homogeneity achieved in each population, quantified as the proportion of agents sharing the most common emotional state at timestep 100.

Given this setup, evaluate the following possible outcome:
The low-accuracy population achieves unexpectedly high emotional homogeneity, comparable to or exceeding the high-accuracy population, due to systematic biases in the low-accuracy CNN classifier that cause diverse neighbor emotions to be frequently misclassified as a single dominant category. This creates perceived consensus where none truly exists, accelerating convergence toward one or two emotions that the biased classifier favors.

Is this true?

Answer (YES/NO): YES